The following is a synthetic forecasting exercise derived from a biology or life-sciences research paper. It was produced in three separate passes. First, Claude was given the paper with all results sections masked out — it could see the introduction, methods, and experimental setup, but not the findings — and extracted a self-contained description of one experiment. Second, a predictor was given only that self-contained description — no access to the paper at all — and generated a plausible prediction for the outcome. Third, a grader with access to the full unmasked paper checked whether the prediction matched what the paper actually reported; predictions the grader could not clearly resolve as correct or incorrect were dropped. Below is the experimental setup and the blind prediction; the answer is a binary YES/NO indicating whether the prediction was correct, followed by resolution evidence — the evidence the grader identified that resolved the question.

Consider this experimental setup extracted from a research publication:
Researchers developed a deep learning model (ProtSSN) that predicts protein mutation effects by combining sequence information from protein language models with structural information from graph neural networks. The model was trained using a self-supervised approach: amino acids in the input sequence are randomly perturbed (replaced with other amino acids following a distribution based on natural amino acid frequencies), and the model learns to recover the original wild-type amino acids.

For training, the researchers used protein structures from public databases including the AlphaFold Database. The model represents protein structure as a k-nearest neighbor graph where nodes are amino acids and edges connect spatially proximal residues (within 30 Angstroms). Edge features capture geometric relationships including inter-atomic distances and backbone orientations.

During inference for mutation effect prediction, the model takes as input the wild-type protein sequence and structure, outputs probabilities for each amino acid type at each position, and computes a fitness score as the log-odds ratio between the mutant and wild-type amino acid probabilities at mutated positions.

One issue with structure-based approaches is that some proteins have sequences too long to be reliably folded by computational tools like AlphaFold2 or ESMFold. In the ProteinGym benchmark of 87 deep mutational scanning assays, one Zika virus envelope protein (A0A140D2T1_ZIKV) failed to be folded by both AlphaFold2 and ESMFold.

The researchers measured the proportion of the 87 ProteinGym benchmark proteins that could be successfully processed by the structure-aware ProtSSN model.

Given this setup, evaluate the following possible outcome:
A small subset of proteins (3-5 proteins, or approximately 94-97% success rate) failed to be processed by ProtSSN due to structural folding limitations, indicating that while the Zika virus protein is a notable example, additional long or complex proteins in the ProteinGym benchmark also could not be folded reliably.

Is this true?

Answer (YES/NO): NO